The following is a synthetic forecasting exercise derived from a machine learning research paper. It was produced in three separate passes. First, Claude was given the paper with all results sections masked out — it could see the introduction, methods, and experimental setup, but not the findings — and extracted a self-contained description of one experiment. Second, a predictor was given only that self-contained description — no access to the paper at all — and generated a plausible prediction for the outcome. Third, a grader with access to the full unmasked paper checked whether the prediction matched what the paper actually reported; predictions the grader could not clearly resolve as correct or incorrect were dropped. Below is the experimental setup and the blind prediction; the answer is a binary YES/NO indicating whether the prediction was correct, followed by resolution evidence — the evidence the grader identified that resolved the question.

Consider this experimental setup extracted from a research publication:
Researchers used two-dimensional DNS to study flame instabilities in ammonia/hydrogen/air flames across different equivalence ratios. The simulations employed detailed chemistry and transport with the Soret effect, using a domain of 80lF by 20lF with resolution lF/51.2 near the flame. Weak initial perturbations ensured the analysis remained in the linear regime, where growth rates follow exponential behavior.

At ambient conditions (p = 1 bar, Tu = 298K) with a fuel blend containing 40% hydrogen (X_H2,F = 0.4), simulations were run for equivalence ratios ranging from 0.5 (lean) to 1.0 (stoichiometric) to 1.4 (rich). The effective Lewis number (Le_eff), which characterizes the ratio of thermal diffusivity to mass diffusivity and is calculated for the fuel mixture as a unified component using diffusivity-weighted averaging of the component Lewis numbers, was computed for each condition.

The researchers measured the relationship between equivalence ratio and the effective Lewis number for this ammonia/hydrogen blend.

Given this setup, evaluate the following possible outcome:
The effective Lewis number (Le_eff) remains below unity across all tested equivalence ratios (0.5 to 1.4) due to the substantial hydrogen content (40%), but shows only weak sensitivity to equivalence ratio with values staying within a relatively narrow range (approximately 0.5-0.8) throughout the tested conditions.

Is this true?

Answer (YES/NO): NO